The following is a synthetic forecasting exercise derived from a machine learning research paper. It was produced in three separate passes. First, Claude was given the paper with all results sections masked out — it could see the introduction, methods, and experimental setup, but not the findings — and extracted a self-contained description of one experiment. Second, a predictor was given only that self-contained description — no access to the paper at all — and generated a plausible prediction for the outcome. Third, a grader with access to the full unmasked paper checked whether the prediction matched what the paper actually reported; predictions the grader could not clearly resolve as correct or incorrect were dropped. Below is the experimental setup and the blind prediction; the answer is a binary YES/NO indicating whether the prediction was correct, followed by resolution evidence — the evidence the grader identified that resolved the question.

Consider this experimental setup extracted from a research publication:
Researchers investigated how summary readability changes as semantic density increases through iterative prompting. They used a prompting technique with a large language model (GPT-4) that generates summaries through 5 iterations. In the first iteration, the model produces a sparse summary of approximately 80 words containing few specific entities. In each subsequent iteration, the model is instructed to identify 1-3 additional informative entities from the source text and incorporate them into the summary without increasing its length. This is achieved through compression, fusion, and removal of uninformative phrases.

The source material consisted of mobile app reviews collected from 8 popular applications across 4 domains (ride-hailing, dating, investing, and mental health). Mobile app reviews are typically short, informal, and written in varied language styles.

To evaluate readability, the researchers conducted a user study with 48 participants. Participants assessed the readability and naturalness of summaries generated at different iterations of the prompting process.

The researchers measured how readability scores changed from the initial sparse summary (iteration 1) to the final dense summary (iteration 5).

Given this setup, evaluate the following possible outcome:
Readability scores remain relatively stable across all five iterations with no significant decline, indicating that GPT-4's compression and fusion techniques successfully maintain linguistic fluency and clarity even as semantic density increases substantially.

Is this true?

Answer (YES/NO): NO